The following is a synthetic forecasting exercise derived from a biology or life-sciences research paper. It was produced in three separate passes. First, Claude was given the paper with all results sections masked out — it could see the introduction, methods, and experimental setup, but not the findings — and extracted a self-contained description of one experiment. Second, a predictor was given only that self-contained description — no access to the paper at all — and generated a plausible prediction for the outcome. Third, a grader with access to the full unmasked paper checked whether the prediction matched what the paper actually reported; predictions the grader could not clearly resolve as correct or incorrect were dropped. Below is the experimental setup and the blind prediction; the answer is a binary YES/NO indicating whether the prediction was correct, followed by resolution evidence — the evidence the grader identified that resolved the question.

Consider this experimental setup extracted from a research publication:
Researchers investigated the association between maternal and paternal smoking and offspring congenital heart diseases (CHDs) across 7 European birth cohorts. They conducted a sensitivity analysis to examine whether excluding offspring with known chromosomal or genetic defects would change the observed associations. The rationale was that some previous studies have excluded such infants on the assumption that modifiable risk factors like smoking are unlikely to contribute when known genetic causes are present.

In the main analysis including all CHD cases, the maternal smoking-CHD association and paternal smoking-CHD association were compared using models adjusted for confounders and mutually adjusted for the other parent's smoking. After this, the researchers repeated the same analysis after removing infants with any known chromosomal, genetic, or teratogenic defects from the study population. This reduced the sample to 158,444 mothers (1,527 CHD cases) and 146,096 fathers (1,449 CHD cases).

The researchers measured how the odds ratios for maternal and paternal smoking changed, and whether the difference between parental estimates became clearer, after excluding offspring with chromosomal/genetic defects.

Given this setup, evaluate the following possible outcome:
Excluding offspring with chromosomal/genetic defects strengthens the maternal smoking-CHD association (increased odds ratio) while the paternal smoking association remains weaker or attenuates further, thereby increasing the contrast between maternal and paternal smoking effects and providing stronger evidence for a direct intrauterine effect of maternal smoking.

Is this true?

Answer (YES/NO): YES